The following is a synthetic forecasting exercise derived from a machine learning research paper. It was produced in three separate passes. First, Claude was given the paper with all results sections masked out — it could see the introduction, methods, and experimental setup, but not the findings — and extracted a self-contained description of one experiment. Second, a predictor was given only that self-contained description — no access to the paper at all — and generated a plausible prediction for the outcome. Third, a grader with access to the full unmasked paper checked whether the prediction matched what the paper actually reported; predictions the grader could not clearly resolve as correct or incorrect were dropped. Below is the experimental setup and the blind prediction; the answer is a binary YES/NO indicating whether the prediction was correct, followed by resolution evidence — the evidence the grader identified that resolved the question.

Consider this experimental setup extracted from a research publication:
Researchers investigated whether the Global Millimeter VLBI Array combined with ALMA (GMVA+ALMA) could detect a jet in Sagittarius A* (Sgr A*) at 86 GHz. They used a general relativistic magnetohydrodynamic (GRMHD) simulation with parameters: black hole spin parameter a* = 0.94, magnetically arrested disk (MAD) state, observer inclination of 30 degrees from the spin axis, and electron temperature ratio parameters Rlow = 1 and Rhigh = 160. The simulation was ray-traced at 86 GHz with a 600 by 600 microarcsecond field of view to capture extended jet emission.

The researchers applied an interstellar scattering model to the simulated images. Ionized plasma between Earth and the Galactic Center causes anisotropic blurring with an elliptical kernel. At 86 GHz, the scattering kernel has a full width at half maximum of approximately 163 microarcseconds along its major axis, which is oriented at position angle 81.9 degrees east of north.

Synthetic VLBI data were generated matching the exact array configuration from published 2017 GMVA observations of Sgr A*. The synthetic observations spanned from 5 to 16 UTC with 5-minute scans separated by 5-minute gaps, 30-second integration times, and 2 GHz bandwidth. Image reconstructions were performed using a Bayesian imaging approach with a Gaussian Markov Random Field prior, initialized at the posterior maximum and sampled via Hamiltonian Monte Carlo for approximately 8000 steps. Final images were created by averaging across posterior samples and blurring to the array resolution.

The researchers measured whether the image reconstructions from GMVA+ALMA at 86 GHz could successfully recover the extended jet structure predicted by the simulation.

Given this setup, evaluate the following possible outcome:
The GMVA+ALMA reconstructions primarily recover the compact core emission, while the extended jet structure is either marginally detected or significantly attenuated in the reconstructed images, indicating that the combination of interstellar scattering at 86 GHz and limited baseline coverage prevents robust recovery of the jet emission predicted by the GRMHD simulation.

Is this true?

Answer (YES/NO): NO